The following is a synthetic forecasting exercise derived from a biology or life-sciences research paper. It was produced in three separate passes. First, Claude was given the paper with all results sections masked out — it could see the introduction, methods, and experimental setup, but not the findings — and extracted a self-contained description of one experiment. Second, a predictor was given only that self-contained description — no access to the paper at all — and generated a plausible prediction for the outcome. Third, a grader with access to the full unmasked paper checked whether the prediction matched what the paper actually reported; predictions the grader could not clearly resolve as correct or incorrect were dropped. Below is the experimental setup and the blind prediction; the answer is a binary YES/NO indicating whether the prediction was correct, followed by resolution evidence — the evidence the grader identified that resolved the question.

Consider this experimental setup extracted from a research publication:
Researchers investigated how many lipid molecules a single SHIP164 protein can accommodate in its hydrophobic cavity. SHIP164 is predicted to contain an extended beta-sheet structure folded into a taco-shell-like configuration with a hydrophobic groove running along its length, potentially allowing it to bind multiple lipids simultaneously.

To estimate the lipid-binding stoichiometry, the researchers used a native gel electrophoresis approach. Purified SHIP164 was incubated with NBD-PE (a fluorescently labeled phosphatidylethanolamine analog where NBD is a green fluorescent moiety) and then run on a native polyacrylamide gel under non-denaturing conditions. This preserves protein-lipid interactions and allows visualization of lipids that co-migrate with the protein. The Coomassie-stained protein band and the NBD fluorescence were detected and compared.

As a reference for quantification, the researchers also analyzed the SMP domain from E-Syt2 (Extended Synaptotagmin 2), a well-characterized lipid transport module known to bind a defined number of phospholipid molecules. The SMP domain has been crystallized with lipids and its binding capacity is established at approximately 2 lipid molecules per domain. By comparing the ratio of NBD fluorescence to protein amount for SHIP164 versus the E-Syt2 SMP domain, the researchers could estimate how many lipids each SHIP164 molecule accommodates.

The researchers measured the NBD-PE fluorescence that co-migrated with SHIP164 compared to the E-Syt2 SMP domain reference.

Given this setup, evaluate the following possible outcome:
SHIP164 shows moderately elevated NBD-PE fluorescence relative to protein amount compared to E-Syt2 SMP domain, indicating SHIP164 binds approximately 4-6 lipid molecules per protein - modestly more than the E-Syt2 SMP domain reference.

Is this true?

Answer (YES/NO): NO